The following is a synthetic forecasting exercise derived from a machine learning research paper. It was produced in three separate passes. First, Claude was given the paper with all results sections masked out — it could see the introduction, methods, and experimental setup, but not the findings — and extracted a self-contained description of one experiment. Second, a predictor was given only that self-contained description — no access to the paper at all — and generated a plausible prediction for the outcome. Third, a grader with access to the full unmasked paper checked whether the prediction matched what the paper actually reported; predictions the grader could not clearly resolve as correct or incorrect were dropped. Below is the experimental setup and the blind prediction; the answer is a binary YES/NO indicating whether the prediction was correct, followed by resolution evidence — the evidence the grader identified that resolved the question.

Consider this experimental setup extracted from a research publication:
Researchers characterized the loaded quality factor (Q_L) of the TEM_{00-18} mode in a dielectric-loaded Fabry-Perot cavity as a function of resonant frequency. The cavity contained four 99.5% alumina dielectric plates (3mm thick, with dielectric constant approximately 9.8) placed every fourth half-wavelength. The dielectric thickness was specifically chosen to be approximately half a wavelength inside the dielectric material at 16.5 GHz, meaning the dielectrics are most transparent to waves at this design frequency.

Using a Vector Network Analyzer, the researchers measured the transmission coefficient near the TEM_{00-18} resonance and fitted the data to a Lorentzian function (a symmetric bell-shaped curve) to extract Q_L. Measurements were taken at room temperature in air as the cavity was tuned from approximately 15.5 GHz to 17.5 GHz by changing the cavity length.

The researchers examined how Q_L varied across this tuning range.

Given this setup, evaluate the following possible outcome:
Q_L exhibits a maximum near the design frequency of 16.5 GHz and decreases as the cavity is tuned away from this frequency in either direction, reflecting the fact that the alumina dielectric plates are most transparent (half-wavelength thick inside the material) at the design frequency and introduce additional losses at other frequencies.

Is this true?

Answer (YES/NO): NO